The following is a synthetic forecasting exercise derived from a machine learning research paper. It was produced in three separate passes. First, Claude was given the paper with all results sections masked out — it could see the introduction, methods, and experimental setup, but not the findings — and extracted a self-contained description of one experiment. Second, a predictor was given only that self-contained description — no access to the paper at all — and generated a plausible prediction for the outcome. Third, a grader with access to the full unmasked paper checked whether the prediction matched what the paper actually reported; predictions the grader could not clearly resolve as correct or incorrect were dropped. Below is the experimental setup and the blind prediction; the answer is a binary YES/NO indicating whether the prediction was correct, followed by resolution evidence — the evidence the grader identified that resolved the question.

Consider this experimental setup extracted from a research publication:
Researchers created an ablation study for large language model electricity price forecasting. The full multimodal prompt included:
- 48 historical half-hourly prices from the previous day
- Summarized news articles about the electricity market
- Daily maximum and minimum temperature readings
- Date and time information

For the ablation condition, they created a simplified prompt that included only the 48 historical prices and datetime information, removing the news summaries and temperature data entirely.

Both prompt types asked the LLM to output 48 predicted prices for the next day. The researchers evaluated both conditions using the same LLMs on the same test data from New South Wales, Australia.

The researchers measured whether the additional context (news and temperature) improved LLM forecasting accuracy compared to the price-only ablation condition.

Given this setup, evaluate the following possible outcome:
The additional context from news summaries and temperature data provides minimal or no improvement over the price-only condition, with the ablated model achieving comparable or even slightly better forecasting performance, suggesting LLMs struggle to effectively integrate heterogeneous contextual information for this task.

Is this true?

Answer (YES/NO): YES